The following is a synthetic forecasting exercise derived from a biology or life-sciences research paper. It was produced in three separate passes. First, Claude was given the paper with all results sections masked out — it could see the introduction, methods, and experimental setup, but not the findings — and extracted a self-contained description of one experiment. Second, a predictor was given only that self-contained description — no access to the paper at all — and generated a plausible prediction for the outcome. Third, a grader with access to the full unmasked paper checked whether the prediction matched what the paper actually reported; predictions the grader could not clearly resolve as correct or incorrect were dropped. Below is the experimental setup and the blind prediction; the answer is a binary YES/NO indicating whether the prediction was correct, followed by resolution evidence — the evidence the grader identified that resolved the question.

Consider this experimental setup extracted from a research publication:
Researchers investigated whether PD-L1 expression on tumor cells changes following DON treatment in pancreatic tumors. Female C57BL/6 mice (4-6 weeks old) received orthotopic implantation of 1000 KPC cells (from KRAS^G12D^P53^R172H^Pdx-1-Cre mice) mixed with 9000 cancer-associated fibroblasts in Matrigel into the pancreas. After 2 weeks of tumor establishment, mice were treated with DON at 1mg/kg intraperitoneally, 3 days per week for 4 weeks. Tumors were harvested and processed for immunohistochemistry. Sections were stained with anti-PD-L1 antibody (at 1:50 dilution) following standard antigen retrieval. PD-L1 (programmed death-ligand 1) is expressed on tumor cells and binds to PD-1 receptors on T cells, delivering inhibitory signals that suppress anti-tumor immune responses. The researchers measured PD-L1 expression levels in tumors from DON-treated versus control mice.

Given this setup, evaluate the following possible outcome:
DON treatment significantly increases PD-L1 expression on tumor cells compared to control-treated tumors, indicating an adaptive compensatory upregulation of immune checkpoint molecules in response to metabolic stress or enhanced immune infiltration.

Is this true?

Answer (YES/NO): NO